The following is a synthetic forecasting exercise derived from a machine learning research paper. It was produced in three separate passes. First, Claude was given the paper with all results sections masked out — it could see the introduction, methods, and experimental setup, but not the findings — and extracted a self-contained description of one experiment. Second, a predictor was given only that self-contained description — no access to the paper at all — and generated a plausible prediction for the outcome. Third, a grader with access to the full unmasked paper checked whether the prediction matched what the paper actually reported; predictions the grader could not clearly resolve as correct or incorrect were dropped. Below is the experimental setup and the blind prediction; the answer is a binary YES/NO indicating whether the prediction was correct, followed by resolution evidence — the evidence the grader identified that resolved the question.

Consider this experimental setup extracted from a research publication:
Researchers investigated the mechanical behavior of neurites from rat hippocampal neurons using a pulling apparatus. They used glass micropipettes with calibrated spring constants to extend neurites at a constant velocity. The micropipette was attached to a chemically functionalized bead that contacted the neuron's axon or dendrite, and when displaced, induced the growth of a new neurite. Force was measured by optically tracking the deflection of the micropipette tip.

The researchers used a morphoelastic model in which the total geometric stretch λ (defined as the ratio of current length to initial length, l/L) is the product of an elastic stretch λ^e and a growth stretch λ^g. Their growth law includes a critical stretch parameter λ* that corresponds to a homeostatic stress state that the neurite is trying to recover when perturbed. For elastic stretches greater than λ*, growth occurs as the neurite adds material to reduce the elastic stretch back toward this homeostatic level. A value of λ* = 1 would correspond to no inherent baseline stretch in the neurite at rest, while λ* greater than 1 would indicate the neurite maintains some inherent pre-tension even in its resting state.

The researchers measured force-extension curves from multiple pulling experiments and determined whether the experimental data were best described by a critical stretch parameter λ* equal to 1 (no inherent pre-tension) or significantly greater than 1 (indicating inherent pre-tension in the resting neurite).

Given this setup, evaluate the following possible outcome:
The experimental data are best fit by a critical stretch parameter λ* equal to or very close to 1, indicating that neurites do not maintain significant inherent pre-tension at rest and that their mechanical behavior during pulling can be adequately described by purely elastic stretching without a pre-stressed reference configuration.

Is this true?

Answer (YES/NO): YES